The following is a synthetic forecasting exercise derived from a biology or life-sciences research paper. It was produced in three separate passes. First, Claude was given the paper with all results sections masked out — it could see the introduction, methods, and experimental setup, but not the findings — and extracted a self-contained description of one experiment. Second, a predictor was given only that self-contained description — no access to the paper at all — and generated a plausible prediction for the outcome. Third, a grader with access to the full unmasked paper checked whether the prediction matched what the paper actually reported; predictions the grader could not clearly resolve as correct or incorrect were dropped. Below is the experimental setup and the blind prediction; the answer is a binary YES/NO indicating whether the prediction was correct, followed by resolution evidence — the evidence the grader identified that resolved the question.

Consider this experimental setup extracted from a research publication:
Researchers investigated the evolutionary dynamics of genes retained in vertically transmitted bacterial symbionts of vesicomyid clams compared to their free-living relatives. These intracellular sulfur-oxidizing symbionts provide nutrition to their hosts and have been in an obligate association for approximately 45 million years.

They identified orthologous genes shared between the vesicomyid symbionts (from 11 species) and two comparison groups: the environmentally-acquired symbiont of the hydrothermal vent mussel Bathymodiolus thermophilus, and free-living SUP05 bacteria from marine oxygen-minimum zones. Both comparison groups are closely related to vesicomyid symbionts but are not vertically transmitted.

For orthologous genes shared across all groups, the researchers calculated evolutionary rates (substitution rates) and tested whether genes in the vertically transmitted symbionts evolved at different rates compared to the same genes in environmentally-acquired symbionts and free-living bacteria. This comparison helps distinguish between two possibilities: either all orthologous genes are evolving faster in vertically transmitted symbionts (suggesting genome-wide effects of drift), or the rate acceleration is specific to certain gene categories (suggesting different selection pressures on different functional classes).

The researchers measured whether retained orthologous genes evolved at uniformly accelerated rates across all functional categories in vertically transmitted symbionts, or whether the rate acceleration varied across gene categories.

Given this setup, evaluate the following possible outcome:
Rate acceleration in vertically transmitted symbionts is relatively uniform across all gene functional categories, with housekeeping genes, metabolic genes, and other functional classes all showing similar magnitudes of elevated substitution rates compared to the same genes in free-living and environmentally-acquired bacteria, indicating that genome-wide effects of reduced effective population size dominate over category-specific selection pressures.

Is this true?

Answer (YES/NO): NO